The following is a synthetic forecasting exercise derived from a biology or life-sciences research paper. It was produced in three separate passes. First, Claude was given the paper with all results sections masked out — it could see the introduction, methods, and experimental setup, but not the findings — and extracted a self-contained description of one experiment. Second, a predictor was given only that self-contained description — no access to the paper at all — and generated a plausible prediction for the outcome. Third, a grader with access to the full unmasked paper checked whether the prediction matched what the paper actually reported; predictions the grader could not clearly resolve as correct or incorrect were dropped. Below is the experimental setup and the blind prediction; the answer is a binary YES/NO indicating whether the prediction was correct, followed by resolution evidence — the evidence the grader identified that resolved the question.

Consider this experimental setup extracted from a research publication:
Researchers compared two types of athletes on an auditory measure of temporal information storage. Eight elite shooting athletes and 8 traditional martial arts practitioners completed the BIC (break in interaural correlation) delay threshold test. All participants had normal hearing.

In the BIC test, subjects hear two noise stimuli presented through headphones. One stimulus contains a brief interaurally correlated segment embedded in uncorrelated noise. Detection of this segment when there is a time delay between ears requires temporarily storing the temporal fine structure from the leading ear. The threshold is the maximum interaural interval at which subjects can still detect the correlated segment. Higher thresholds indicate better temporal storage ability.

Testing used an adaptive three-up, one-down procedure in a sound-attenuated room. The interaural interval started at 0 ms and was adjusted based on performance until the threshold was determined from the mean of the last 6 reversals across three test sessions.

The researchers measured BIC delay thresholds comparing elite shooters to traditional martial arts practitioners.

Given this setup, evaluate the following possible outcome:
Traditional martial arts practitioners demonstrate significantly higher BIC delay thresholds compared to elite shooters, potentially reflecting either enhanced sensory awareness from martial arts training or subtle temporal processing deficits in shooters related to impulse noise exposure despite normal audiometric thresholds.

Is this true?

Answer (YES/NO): NO